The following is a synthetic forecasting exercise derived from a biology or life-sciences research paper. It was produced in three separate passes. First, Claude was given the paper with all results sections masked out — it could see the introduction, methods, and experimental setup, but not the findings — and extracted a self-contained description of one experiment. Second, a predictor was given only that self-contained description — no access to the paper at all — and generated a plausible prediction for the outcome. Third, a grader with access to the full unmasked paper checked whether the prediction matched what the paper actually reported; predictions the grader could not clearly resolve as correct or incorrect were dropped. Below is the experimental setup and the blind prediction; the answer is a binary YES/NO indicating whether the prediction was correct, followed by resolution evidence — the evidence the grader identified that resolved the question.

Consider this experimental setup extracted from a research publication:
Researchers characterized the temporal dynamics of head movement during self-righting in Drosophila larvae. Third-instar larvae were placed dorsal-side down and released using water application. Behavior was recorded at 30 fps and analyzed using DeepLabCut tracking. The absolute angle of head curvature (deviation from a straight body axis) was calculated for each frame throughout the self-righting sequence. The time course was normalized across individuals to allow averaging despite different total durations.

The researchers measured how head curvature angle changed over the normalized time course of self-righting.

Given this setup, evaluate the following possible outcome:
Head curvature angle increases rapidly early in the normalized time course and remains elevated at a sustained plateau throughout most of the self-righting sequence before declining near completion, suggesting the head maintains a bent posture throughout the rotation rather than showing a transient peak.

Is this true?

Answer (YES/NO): NO